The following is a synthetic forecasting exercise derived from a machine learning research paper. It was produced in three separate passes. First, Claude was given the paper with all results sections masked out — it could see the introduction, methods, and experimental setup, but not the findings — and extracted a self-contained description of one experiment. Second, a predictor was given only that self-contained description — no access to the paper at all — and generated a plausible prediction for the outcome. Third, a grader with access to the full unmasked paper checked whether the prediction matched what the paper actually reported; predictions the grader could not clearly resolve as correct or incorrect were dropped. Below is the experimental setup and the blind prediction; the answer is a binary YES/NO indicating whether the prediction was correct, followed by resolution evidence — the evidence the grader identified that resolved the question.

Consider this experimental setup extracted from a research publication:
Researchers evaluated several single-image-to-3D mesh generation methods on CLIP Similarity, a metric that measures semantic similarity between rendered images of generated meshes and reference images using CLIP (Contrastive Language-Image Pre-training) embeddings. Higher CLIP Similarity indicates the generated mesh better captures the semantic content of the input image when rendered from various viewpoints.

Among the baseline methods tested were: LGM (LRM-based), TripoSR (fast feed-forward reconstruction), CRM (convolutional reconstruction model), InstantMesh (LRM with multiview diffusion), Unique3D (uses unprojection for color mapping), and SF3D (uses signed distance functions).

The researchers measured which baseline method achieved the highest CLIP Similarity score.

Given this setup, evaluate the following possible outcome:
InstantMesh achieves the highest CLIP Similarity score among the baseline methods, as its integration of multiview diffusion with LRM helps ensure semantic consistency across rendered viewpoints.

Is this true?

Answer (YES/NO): YES